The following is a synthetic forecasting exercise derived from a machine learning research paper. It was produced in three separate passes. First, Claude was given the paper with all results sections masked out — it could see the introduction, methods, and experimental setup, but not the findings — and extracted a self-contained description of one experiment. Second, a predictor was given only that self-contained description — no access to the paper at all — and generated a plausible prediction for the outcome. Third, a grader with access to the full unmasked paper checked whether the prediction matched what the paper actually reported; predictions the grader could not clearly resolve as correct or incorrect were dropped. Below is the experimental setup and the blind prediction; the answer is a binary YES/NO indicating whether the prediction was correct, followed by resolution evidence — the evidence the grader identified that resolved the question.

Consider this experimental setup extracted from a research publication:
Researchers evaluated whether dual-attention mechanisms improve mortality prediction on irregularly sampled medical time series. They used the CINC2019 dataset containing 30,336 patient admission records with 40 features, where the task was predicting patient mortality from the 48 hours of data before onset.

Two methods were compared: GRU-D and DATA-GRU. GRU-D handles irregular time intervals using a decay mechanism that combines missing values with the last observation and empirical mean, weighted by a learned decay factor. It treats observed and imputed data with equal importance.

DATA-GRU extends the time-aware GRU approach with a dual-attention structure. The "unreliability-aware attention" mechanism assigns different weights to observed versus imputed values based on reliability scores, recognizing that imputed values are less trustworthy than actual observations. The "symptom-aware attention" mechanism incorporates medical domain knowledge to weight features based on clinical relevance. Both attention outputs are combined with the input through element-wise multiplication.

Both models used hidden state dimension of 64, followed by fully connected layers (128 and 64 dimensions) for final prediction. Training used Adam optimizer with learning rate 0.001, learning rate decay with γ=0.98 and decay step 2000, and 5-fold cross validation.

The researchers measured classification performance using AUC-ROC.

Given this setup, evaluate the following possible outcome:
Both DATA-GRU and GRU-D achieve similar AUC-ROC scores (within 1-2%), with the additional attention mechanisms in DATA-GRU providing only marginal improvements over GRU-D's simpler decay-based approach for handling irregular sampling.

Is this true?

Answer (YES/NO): YES